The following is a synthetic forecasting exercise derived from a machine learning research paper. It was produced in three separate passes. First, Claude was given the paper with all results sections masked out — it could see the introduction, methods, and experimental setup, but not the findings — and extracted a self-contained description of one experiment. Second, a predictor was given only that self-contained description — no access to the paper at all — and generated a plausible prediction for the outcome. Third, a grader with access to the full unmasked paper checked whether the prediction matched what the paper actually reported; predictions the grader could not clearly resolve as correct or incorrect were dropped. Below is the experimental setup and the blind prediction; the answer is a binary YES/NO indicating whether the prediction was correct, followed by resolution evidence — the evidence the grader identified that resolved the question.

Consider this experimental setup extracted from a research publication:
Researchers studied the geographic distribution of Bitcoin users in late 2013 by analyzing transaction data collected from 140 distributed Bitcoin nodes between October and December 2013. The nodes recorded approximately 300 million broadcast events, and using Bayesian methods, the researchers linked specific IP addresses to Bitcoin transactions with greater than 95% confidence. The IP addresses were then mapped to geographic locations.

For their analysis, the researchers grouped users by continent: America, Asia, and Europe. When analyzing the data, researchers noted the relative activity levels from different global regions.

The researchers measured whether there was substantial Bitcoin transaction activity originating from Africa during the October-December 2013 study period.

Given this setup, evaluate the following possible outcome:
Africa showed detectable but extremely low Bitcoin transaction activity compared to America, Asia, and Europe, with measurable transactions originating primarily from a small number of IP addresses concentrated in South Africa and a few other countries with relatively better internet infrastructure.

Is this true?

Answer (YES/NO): NO